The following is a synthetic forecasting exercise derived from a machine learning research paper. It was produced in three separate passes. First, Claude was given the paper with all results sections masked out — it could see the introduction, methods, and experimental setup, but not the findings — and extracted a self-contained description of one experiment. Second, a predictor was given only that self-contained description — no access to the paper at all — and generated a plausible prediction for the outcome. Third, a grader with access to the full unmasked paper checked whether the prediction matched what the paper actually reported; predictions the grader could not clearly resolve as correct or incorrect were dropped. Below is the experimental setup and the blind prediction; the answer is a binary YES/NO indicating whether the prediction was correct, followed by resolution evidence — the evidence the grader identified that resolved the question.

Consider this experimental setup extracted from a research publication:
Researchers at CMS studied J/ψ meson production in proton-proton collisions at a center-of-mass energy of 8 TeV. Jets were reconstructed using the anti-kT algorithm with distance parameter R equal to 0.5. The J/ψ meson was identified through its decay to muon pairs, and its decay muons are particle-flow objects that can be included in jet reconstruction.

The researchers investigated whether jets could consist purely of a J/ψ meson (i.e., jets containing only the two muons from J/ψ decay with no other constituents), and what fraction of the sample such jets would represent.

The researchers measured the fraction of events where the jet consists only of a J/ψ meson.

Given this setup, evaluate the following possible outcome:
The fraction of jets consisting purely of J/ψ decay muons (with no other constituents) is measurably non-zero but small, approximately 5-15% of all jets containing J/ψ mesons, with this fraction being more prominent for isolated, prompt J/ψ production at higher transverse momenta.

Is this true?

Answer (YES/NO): NO